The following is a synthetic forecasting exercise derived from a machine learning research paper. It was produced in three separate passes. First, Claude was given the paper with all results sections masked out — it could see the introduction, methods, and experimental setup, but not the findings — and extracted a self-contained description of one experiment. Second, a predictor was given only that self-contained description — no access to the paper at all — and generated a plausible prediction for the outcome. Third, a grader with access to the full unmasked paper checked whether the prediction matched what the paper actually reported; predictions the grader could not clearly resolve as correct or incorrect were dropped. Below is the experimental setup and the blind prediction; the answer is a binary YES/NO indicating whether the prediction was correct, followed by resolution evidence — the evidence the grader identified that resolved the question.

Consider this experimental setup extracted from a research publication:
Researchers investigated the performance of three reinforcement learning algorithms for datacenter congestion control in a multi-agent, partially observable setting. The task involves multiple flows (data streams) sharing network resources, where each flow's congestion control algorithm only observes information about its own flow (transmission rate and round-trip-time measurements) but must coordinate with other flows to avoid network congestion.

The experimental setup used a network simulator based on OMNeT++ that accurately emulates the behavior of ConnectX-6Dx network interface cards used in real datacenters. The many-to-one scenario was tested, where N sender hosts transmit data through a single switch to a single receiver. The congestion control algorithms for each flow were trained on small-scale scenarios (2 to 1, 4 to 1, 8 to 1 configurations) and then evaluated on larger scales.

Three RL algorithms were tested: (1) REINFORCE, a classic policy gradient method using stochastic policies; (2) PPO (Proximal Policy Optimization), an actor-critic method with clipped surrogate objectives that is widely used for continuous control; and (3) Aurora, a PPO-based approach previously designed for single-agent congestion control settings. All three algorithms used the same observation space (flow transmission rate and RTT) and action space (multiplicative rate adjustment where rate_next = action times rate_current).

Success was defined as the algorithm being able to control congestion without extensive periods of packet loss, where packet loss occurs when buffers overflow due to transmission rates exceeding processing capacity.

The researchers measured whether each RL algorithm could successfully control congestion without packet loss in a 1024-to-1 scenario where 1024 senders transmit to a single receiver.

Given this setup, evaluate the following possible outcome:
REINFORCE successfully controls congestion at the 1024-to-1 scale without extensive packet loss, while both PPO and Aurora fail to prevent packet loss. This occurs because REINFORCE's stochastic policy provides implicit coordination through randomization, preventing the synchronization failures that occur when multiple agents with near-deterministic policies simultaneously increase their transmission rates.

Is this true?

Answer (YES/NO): YES